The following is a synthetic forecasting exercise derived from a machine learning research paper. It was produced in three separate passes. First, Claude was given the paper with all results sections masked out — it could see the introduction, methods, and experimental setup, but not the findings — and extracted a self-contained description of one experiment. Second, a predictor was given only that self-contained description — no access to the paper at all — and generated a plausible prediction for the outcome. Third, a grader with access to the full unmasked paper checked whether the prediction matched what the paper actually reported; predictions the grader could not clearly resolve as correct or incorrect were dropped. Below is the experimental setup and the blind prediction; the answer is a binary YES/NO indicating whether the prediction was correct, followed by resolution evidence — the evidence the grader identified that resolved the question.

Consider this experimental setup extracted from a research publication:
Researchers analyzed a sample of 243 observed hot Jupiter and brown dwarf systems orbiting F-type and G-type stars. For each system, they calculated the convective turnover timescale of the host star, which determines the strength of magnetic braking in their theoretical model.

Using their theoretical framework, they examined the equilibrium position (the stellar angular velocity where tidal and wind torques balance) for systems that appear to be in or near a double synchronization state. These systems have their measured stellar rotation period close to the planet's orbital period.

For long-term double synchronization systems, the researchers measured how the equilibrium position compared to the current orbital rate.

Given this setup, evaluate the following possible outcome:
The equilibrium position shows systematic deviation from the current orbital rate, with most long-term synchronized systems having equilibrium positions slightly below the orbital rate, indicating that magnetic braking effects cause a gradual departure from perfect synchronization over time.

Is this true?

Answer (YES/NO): NO